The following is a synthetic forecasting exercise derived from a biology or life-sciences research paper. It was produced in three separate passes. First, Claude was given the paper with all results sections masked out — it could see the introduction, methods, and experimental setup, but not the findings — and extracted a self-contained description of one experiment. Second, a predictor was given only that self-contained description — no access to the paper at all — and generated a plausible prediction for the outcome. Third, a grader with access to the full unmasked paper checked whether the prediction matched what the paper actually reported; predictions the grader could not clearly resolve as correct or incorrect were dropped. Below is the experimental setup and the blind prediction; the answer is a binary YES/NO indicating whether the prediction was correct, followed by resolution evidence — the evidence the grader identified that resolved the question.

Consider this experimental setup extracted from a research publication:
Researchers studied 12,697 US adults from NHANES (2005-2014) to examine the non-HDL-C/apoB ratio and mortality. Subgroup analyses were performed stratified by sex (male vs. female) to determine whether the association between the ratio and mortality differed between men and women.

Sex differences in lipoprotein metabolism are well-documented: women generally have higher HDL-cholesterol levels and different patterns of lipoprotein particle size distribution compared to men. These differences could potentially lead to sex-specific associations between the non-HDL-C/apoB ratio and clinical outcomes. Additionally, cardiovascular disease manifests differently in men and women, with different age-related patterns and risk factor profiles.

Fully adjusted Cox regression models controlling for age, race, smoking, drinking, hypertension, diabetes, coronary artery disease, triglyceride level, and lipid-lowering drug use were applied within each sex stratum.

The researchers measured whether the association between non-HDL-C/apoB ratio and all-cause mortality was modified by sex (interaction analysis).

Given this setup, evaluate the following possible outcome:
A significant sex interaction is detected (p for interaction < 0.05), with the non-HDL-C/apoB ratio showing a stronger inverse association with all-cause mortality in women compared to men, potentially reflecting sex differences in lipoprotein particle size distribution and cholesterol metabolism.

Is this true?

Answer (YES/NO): YES